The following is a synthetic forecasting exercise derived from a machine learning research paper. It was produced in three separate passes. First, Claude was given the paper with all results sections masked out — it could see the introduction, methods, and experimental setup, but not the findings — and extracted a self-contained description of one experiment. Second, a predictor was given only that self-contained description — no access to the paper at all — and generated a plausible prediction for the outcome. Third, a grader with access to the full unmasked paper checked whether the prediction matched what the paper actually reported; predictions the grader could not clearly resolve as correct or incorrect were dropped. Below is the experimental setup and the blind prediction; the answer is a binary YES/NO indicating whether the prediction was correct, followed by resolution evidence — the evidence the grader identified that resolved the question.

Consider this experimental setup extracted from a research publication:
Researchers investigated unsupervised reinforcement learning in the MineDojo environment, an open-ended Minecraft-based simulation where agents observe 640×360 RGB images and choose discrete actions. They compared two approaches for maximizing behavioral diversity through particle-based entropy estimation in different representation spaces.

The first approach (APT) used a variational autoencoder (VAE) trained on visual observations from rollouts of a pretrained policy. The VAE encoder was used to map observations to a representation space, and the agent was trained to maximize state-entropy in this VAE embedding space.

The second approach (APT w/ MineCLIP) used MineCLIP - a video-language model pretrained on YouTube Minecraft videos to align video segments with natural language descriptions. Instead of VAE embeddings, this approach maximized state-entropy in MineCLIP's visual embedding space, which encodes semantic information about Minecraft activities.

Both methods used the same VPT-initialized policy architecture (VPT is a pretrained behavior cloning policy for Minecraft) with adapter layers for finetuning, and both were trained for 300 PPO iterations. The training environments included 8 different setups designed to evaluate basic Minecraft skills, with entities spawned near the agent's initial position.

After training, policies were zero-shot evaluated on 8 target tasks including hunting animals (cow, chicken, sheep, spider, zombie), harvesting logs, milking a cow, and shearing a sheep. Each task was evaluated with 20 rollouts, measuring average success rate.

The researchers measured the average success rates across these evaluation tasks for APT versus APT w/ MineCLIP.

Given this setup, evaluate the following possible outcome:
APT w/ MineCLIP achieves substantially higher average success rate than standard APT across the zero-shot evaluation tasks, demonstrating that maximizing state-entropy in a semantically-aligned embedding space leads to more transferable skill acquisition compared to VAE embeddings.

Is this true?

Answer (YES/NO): NO